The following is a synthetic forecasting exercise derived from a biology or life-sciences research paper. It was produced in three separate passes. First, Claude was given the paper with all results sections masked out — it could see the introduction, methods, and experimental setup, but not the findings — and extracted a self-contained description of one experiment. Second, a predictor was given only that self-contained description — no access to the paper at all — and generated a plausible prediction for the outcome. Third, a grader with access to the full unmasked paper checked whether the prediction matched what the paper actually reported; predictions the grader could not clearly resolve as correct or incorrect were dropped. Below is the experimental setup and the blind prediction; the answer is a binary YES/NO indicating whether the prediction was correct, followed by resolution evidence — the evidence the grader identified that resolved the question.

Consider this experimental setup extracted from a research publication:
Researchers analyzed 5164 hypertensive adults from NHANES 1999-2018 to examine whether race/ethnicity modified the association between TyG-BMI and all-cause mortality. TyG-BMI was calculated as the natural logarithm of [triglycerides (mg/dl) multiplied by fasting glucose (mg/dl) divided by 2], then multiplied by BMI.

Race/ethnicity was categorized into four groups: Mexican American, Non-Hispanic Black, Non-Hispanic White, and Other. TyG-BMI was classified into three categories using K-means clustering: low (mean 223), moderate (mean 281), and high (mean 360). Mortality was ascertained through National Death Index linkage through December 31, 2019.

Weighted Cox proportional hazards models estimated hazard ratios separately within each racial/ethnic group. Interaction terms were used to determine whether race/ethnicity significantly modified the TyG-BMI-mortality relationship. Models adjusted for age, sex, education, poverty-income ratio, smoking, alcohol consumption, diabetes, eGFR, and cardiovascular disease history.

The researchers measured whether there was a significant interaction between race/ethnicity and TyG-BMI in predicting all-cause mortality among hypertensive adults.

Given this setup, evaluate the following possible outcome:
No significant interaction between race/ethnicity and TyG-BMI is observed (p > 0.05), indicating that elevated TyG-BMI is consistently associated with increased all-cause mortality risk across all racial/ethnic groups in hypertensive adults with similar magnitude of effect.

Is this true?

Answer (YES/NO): YES